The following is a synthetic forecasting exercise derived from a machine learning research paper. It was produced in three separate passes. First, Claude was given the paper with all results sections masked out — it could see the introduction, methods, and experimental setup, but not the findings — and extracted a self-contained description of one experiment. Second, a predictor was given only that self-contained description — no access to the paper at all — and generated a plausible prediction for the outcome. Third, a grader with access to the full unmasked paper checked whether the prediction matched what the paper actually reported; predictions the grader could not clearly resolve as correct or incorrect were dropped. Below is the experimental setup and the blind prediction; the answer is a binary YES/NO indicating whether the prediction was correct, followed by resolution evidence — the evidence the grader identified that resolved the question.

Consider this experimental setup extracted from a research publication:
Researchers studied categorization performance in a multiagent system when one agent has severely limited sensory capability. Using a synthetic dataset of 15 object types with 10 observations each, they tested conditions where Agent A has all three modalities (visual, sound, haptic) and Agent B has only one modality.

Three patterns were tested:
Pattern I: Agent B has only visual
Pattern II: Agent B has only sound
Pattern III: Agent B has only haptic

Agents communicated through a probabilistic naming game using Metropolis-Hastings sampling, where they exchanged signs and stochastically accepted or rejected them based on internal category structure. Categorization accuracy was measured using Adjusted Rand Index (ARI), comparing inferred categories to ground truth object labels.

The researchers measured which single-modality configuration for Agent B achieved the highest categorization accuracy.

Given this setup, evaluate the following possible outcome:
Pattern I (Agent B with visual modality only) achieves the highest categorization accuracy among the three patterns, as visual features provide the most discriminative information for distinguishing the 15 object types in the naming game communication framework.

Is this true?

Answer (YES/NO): NO